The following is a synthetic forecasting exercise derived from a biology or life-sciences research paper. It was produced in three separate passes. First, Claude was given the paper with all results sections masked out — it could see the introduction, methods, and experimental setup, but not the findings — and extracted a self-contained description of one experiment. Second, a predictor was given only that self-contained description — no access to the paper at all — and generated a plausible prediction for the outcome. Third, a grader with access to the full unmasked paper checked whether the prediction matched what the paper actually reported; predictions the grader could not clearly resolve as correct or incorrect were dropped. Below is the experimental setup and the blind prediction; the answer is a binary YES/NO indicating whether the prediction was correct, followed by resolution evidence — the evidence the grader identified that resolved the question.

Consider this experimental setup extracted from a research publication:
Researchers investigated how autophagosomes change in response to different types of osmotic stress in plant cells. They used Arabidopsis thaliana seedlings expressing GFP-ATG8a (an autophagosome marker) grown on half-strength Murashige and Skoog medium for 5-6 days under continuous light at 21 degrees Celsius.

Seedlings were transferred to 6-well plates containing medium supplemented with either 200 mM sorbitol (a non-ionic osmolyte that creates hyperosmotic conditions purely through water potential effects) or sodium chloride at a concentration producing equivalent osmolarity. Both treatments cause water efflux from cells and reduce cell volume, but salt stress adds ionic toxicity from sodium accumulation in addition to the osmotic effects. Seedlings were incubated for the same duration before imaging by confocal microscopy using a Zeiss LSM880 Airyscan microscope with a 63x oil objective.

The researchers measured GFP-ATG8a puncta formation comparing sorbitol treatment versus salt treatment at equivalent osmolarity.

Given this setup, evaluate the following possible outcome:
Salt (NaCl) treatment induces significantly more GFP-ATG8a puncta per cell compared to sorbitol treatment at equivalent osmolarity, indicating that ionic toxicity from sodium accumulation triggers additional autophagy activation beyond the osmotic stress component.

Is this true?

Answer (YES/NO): NO